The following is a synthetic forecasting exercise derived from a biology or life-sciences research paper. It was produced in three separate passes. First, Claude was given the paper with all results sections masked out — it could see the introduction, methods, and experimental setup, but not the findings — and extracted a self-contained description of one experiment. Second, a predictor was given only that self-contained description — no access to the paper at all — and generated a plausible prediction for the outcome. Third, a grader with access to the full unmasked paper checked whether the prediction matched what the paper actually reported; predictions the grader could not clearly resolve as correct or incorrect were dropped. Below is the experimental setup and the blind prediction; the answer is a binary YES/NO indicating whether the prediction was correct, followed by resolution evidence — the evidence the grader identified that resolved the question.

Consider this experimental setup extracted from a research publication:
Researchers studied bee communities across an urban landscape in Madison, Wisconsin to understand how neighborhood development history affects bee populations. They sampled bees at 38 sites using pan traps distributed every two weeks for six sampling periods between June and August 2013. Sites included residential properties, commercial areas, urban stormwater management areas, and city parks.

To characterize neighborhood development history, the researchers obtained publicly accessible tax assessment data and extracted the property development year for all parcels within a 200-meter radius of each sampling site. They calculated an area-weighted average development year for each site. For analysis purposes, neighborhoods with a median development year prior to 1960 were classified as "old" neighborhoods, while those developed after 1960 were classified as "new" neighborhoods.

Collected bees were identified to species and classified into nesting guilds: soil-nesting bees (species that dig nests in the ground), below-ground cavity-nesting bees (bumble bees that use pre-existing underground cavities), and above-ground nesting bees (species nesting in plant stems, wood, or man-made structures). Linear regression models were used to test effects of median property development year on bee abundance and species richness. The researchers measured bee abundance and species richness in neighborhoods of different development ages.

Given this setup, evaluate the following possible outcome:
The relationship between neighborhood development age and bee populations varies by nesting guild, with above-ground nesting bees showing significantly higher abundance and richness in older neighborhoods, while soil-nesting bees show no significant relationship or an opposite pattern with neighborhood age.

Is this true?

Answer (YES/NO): NO